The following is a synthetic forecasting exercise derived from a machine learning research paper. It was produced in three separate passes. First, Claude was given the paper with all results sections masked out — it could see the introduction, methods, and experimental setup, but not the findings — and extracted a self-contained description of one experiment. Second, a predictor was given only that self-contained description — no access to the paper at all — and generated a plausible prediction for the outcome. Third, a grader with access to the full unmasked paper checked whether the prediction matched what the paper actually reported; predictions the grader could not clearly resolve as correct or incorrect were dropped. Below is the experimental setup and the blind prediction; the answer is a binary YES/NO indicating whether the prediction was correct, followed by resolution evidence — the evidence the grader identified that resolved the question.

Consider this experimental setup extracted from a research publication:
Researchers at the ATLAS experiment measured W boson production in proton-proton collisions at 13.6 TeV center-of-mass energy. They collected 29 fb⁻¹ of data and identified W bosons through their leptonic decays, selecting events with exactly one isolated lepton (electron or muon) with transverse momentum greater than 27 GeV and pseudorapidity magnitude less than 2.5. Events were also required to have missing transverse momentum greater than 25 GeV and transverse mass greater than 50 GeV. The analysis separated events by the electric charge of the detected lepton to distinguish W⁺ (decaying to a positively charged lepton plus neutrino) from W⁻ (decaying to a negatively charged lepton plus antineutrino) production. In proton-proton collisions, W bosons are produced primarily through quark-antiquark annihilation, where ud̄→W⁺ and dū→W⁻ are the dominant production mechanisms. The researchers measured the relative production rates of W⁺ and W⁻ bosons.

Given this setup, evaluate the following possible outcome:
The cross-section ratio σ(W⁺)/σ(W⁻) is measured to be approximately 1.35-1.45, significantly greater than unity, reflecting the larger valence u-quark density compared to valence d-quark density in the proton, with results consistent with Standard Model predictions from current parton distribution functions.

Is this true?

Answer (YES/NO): NO